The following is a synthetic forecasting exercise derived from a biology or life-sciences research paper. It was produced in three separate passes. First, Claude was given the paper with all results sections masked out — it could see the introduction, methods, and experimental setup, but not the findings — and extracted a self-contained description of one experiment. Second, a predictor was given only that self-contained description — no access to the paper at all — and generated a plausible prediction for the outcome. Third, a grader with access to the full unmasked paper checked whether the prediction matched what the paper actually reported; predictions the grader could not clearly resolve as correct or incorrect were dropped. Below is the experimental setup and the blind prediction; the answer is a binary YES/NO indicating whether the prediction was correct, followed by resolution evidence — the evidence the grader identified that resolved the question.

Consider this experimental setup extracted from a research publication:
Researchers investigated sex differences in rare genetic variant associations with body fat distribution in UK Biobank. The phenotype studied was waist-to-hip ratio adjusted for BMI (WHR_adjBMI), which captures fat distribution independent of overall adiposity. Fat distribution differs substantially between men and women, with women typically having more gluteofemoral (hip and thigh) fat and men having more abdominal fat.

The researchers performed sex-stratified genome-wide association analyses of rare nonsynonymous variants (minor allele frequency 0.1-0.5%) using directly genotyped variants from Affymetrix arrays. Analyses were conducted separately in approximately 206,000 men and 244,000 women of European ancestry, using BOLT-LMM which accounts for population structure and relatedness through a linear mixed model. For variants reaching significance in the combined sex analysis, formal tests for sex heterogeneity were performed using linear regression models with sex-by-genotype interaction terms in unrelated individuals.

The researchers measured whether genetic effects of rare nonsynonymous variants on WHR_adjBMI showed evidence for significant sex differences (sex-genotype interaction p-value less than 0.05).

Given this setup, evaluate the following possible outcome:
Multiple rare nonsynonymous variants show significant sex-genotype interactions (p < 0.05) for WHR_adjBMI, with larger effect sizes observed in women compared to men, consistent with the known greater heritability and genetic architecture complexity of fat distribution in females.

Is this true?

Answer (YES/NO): YES